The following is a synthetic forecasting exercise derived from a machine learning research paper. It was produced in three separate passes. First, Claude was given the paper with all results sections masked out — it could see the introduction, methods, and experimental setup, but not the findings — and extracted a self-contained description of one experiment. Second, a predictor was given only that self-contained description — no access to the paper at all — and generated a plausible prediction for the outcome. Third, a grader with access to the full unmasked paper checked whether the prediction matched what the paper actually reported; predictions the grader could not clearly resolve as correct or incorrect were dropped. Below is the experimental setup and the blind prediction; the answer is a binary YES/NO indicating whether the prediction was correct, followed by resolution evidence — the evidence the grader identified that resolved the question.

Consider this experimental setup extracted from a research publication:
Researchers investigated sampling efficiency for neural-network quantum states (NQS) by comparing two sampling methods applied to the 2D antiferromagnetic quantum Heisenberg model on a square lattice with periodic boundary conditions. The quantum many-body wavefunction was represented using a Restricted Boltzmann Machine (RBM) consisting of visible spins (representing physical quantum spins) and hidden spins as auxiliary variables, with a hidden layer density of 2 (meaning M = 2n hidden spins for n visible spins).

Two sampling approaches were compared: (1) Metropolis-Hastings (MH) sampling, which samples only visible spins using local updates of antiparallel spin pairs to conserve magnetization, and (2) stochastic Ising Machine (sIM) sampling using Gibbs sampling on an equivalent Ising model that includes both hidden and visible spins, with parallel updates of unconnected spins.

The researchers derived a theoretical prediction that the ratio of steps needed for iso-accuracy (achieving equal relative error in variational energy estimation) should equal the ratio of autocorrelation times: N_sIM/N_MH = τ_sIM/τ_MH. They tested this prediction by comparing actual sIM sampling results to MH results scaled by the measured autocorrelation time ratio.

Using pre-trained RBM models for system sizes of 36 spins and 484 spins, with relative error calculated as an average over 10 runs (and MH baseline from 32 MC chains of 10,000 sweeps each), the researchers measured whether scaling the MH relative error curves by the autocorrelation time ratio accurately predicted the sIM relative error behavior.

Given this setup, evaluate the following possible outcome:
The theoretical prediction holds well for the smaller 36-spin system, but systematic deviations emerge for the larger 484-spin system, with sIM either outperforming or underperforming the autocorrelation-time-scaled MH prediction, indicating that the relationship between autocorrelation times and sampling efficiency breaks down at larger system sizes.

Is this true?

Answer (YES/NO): NO